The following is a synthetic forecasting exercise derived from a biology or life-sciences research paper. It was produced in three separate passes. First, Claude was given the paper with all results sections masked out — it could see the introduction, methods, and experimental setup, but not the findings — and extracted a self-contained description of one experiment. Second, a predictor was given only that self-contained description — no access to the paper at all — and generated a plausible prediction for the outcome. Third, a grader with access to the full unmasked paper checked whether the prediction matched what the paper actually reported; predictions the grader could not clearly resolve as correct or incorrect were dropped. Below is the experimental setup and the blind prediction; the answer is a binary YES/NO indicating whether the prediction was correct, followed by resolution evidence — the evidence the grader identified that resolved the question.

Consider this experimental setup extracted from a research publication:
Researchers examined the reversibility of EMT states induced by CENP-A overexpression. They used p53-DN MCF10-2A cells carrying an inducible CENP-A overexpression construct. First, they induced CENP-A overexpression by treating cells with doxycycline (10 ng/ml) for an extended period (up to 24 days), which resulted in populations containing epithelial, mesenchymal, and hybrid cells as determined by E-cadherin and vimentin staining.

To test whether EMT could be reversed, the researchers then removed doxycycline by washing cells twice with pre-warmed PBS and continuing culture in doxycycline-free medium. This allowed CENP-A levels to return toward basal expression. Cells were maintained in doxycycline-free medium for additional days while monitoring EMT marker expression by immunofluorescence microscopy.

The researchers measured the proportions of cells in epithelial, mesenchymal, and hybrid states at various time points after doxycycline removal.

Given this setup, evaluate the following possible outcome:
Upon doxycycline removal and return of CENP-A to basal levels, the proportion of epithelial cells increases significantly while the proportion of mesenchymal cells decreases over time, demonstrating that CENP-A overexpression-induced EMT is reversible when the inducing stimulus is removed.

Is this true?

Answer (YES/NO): YES